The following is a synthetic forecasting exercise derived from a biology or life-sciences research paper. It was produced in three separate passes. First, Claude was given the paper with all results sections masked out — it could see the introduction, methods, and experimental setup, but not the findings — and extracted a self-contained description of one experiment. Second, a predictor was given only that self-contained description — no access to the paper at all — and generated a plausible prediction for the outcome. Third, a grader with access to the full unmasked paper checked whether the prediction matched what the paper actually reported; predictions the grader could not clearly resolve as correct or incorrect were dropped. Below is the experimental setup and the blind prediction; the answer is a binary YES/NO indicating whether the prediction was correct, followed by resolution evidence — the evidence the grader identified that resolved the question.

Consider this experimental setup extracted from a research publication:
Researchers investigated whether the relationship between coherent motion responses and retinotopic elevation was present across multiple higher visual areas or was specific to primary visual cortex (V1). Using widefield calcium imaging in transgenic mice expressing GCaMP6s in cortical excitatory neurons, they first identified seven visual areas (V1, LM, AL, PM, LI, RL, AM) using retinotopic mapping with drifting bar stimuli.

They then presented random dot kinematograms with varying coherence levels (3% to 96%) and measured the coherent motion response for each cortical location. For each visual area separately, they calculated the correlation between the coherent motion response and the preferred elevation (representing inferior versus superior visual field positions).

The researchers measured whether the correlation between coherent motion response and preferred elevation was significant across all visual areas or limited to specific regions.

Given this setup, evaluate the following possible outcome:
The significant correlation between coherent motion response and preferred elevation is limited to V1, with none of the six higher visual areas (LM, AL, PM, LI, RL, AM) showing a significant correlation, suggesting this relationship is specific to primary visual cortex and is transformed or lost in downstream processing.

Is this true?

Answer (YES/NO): NO